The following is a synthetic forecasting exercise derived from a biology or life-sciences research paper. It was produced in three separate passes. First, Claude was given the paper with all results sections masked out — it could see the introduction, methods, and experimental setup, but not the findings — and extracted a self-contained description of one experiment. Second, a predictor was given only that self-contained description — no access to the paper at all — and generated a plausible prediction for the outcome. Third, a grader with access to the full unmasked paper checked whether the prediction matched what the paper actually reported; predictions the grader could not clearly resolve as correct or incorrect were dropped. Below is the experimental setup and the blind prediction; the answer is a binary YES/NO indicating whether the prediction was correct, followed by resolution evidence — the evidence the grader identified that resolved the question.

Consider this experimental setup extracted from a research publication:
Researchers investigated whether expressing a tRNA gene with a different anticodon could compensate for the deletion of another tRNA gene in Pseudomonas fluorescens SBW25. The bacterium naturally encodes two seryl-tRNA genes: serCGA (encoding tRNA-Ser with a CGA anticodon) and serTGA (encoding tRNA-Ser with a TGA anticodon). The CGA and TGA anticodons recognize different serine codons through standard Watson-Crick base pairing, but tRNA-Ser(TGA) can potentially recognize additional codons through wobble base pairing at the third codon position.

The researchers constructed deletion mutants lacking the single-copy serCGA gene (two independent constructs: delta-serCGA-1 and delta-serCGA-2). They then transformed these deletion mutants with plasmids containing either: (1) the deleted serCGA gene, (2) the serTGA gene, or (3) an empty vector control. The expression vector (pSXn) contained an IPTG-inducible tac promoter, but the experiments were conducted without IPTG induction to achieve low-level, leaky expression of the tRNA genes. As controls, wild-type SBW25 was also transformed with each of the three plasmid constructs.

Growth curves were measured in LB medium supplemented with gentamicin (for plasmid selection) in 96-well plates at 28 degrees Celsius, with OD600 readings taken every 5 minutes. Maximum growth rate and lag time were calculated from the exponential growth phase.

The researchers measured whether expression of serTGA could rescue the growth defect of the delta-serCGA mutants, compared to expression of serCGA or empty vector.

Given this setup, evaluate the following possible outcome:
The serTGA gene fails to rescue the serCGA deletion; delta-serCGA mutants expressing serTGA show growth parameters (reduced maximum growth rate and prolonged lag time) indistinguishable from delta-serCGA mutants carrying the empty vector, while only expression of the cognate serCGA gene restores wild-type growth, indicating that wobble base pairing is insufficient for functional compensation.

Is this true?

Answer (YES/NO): NO